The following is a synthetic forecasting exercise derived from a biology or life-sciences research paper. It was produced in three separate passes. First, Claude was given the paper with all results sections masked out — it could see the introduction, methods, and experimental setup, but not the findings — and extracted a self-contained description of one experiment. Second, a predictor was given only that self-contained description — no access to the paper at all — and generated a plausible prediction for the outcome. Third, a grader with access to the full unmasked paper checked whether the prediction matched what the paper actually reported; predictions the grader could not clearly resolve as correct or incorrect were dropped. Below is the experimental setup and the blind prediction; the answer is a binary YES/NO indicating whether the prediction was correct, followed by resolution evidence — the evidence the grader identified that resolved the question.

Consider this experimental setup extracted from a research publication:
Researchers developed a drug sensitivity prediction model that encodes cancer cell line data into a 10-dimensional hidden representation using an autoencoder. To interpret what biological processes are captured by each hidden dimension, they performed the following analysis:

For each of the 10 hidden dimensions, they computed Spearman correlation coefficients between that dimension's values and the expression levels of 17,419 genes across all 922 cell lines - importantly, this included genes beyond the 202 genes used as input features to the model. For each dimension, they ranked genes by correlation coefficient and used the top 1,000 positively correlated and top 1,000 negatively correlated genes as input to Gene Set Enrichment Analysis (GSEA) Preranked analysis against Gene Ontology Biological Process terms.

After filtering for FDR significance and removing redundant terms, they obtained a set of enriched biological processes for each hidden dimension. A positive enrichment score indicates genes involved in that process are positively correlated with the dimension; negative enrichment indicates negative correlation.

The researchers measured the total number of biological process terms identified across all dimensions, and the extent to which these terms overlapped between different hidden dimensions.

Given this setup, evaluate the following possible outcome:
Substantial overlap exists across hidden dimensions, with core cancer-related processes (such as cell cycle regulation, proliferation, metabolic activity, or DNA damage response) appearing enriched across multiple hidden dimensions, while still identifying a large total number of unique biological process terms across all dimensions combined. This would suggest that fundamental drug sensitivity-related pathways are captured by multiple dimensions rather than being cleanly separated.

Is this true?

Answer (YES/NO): NO